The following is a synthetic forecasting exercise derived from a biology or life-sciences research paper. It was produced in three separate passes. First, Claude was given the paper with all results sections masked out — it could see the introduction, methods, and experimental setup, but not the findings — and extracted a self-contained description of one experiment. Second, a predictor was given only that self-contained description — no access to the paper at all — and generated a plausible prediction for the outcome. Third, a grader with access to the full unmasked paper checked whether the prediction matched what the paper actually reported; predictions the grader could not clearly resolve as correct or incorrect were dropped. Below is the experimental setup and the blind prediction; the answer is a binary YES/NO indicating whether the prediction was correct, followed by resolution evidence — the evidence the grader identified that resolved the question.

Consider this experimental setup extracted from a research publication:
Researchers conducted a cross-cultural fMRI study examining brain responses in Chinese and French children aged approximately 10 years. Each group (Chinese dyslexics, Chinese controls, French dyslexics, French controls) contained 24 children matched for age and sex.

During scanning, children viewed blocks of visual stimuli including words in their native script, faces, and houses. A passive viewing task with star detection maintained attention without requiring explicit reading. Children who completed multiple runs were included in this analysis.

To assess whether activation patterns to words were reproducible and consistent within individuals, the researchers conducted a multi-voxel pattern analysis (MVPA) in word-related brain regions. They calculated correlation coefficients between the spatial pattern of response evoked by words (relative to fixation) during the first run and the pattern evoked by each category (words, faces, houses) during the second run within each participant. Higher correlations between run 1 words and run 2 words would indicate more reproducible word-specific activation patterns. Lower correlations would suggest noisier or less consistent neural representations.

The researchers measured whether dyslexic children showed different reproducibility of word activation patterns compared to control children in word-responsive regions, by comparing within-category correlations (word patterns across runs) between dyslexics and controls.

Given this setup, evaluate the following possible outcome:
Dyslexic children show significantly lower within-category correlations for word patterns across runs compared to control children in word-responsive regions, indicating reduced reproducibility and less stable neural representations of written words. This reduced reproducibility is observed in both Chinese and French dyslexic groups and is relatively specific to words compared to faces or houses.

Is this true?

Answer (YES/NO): YES